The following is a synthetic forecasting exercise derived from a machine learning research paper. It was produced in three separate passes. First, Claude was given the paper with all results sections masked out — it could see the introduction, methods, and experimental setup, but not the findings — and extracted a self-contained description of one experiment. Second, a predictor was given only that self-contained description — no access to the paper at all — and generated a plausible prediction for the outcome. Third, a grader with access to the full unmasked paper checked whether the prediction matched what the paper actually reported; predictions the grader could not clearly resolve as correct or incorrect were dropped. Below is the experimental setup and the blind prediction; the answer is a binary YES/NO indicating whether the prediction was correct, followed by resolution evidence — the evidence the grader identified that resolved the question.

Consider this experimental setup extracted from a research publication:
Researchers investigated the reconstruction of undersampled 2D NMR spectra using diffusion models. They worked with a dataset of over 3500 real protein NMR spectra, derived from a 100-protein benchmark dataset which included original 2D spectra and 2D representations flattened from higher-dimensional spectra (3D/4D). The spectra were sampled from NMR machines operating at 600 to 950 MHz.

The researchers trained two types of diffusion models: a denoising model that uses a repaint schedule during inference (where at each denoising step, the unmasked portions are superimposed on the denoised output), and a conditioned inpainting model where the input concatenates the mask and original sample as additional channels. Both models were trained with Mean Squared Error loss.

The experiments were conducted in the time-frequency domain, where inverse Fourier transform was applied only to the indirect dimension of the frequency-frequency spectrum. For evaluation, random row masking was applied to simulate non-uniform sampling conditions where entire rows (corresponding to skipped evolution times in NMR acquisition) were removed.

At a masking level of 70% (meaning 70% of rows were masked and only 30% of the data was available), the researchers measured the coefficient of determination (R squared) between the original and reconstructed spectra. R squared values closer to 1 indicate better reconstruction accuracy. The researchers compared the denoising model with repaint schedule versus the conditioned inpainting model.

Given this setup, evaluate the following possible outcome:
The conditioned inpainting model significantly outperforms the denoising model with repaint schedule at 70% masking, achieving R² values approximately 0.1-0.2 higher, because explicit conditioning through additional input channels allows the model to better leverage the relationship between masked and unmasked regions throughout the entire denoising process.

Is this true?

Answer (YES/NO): NO